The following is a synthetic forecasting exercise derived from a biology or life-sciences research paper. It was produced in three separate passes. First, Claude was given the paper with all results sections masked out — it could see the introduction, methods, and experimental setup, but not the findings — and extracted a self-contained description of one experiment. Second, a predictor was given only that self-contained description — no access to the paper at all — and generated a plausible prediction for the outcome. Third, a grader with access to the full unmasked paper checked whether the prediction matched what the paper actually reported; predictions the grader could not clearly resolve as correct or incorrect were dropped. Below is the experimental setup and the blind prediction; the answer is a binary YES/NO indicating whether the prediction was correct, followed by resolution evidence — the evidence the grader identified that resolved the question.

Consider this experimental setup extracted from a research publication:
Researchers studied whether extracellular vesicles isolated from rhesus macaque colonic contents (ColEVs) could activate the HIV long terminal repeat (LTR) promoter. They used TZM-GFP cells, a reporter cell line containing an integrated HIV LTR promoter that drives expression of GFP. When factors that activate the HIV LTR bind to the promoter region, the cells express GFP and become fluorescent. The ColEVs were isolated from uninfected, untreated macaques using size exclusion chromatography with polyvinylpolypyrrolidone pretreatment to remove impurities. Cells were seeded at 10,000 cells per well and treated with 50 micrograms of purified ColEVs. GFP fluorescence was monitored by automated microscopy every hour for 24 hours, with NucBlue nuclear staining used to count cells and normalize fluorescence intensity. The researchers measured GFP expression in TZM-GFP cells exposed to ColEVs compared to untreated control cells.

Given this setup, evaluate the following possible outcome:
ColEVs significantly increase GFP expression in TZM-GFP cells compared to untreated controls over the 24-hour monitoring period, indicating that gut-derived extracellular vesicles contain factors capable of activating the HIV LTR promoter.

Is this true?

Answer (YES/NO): YES